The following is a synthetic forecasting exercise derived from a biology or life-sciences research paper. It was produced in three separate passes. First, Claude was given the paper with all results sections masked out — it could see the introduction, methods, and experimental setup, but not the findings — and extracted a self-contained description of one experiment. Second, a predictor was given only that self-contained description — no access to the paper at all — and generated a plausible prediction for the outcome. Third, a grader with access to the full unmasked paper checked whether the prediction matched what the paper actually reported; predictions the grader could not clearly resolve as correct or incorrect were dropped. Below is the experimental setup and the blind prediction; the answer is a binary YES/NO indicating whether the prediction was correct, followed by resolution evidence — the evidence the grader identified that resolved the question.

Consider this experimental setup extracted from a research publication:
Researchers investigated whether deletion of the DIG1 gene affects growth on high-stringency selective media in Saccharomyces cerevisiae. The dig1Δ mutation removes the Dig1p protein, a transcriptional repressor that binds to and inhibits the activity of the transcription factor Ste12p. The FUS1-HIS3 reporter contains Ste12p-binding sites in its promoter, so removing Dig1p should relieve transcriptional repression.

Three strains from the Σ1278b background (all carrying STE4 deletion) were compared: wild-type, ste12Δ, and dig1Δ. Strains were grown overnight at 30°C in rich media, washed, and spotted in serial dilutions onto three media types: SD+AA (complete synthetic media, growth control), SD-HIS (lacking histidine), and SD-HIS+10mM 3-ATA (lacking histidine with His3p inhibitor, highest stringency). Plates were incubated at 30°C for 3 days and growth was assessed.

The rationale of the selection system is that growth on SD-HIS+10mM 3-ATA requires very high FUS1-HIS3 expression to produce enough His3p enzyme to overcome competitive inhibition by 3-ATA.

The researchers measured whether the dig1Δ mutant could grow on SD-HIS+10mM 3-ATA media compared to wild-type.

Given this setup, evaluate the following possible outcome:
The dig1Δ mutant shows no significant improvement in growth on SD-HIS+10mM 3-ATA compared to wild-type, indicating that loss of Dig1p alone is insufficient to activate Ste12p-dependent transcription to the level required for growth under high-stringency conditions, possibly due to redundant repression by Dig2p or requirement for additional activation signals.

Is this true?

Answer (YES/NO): NO